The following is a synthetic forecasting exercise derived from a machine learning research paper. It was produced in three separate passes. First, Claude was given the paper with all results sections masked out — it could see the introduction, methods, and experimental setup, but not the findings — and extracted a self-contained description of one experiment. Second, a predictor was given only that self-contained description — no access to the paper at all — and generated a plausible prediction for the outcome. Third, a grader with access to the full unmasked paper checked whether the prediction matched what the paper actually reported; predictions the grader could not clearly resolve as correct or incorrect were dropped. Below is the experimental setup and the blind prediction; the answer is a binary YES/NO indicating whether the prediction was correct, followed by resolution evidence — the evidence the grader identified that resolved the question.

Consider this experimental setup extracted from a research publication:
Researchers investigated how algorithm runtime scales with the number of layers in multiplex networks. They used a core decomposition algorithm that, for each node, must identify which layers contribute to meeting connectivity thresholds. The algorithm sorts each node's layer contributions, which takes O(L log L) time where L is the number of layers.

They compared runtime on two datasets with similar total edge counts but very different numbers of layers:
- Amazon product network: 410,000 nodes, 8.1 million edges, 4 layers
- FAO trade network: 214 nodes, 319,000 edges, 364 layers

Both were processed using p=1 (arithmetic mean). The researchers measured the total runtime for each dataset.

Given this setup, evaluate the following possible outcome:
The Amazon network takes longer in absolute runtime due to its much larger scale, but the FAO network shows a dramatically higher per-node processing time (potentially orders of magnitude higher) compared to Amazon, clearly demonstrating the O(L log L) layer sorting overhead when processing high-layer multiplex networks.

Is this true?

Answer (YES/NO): NO